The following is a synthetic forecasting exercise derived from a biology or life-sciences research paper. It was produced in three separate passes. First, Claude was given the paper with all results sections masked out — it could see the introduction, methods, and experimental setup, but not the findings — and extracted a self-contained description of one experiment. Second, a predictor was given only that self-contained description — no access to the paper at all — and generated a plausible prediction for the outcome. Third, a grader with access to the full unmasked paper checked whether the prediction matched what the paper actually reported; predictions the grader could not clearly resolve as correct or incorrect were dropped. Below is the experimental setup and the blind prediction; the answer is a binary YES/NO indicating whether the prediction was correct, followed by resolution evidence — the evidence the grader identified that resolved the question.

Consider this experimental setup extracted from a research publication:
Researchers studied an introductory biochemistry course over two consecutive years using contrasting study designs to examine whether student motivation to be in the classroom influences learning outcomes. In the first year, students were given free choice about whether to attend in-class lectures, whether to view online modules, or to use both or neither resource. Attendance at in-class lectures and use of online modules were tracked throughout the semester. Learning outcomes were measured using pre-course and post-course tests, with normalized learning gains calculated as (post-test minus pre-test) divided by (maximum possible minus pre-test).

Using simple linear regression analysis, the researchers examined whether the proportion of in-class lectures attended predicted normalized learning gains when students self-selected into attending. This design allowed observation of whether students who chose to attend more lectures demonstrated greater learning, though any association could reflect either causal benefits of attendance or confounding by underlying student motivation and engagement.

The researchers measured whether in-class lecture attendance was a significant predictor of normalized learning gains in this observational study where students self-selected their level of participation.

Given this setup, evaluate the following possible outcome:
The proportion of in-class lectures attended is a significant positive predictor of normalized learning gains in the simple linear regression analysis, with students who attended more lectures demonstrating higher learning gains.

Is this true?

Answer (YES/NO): YES